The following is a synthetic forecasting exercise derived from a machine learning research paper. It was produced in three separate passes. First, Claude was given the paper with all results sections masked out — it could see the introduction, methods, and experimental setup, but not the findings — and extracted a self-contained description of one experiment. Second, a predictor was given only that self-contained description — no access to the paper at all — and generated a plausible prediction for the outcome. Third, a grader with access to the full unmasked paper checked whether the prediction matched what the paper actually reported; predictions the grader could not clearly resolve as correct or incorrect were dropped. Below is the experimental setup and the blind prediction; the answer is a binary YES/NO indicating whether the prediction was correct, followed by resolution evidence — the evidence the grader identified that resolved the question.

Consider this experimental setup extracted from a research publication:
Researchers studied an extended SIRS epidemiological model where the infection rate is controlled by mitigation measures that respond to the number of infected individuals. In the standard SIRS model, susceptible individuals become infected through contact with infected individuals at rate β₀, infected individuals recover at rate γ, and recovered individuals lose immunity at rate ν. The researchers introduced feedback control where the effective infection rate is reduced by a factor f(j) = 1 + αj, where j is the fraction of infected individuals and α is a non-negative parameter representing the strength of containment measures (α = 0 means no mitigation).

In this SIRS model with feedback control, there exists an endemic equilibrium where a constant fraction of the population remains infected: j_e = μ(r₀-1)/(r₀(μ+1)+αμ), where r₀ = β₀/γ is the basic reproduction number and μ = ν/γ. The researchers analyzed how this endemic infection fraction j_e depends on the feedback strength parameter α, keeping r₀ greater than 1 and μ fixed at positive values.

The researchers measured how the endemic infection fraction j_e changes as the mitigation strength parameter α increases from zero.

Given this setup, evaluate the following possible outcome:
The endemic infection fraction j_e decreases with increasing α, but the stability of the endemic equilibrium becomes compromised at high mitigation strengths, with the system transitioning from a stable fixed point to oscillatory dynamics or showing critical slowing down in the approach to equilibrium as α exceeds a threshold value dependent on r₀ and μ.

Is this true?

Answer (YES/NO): NO